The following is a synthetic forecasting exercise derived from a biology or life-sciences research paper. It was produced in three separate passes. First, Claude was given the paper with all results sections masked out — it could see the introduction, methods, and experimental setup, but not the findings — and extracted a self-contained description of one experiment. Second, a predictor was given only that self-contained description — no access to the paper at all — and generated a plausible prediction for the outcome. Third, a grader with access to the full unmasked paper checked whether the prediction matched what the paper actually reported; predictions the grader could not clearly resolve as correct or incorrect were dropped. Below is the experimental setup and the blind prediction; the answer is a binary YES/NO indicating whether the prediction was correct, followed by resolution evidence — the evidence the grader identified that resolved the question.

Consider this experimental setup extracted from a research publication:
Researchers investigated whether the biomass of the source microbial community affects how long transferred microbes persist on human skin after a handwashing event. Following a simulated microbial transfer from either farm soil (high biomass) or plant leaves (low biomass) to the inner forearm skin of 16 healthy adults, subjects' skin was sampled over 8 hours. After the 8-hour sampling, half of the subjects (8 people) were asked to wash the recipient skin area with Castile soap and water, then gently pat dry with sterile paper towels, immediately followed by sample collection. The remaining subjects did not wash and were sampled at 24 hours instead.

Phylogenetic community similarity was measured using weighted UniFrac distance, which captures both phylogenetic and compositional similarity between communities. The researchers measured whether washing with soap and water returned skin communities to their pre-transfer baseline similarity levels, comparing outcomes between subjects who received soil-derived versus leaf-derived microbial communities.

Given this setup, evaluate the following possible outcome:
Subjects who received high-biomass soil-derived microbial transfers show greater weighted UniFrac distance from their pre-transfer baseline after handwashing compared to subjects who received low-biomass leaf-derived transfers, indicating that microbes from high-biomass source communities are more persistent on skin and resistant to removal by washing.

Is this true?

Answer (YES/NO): YES